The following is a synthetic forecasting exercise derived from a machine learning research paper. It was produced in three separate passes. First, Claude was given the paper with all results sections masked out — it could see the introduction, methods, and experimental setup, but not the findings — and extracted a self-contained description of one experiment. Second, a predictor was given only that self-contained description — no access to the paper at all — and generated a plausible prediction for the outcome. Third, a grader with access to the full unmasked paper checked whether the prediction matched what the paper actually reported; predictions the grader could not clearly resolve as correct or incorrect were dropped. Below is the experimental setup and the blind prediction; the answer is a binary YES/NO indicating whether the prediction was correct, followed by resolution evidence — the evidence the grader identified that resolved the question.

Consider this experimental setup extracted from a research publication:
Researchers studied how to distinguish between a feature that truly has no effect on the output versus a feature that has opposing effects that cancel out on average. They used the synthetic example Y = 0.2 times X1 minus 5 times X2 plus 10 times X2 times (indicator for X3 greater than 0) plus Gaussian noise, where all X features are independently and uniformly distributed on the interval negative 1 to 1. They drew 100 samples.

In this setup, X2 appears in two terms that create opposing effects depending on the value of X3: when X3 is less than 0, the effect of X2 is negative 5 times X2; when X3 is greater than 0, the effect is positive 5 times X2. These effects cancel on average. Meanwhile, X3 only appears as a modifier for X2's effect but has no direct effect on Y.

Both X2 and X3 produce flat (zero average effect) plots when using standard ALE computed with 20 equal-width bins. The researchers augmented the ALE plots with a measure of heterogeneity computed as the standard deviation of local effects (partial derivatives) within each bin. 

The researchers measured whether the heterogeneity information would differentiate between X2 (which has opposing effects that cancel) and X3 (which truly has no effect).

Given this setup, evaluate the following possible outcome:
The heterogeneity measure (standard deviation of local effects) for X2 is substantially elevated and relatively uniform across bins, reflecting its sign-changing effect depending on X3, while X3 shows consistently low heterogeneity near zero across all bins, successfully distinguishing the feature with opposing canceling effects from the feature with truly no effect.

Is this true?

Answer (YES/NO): YES